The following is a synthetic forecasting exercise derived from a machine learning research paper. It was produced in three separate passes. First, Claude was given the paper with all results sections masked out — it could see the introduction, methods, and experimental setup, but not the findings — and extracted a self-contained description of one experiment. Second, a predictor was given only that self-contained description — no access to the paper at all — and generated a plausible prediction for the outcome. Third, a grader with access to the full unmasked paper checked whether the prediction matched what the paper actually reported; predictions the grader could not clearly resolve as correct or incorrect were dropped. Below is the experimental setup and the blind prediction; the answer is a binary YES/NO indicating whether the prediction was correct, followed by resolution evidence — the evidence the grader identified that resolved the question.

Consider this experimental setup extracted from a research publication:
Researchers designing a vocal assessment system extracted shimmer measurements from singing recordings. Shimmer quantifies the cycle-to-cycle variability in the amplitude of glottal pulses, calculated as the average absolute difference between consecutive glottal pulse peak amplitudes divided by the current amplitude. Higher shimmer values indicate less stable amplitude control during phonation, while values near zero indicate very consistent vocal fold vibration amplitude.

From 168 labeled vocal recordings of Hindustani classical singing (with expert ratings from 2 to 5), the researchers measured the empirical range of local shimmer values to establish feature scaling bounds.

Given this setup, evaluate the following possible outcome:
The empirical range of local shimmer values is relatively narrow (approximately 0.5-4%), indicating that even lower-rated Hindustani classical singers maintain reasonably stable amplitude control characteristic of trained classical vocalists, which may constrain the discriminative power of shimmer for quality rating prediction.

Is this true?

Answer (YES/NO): NO